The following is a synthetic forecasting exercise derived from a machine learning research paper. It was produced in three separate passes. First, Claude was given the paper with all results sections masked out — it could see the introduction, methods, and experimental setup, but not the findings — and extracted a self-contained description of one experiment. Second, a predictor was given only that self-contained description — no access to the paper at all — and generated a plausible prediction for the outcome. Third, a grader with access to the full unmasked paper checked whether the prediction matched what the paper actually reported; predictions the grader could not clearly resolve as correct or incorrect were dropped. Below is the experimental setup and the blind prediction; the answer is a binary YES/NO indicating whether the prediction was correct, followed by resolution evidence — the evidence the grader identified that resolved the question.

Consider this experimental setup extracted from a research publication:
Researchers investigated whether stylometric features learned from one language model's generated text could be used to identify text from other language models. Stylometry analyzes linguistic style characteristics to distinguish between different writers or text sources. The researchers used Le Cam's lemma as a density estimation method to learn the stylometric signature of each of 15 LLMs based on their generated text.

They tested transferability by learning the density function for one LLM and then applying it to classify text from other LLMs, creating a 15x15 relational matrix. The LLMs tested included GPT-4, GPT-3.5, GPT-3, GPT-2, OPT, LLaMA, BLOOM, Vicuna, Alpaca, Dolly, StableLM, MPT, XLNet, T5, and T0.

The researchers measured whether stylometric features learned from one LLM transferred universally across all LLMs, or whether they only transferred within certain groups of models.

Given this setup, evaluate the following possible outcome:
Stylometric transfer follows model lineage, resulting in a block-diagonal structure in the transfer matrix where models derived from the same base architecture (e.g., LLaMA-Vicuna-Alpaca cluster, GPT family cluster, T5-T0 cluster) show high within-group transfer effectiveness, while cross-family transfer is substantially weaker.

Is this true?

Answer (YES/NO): NO